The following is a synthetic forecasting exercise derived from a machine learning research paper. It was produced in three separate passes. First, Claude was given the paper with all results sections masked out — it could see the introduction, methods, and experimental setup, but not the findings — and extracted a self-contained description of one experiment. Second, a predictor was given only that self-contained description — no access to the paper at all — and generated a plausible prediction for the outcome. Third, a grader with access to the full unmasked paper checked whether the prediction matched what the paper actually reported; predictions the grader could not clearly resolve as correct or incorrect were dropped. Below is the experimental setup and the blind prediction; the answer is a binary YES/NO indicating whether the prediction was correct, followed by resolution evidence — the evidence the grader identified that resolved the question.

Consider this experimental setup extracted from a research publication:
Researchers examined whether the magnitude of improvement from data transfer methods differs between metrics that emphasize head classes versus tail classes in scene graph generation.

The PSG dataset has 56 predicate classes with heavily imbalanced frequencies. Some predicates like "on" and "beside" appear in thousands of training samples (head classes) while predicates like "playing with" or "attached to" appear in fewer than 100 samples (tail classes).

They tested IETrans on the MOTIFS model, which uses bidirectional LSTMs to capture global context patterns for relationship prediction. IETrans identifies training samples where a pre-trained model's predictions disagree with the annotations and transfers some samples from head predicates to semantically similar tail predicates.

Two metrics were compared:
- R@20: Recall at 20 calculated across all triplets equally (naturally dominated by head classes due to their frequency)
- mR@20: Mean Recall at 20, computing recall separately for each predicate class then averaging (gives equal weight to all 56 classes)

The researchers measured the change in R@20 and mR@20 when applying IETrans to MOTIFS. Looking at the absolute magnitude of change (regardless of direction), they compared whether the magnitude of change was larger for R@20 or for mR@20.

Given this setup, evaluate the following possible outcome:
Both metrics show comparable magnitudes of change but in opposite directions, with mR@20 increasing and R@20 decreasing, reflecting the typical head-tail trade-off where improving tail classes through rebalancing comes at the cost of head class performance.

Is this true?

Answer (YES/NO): NO